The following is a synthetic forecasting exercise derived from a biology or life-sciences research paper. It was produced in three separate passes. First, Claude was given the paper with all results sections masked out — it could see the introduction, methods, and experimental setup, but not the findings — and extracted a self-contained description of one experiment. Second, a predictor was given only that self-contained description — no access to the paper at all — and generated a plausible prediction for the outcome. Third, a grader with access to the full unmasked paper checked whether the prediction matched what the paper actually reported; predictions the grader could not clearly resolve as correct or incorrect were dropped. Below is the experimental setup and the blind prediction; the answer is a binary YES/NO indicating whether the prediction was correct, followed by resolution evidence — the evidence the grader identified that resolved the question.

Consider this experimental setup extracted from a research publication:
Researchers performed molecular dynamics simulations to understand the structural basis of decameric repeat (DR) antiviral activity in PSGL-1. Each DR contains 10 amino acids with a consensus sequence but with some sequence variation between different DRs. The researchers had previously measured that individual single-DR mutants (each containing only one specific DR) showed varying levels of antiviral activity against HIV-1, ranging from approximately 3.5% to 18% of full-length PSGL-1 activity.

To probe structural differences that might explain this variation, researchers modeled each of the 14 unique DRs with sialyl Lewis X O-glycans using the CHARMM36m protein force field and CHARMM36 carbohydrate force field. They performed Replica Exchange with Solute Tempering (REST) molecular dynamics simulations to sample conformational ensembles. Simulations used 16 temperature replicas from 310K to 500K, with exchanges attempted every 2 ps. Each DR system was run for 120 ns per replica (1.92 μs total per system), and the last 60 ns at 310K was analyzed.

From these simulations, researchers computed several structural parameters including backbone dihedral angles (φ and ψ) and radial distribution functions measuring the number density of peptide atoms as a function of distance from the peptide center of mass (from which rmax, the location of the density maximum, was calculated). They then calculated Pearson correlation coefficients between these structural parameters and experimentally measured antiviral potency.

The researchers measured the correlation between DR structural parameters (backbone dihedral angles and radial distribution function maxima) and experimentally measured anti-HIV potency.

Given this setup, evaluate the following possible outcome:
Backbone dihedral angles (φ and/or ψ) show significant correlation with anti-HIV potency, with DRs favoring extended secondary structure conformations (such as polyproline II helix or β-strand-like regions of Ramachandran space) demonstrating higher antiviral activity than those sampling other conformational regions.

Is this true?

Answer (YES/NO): YES